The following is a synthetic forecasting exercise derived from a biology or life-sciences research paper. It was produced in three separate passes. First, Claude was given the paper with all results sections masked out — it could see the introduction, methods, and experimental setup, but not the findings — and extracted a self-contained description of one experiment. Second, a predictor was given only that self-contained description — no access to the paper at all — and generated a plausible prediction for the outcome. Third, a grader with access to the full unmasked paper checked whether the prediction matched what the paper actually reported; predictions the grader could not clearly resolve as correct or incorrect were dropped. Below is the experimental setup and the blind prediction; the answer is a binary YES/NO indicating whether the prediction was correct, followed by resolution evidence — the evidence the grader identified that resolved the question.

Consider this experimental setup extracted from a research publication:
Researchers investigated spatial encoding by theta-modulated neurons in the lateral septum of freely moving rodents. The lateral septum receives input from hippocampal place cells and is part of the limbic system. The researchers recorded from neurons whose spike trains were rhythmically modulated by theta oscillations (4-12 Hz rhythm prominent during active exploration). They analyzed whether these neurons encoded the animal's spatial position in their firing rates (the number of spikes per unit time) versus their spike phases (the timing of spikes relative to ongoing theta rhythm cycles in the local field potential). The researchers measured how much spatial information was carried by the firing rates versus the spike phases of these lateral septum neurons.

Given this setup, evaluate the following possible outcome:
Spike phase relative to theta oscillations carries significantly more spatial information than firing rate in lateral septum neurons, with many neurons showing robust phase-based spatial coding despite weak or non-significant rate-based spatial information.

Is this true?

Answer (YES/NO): YES